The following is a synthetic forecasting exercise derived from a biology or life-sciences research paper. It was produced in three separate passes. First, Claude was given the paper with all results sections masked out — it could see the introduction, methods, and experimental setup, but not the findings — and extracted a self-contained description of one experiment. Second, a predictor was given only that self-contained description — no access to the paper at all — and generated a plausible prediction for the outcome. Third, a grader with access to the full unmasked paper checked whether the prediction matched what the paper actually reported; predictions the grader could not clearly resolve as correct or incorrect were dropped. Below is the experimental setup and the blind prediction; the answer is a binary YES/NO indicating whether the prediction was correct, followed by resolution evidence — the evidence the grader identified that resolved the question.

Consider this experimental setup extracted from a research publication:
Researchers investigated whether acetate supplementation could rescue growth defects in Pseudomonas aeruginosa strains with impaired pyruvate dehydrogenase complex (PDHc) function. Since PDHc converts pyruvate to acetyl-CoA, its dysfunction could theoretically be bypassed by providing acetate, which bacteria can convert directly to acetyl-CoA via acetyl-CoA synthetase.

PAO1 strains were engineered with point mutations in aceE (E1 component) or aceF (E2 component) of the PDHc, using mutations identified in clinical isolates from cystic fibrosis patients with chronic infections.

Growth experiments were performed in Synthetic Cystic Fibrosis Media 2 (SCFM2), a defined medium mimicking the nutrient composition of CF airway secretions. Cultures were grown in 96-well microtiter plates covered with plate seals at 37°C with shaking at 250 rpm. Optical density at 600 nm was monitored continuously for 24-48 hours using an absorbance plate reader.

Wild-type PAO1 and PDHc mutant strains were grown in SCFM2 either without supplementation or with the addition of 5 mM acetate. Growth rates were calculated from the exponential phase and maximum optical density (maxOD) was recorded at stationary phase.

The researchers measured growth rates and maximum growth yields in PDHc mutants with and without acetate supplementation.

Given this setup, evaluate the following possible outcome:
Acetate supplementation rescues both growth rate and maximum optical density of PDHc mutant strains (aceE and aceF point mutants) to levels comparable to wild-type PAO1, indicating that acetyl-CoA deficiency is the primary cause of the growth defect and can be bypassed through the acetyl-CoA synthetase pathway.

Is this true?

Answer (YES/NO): NO